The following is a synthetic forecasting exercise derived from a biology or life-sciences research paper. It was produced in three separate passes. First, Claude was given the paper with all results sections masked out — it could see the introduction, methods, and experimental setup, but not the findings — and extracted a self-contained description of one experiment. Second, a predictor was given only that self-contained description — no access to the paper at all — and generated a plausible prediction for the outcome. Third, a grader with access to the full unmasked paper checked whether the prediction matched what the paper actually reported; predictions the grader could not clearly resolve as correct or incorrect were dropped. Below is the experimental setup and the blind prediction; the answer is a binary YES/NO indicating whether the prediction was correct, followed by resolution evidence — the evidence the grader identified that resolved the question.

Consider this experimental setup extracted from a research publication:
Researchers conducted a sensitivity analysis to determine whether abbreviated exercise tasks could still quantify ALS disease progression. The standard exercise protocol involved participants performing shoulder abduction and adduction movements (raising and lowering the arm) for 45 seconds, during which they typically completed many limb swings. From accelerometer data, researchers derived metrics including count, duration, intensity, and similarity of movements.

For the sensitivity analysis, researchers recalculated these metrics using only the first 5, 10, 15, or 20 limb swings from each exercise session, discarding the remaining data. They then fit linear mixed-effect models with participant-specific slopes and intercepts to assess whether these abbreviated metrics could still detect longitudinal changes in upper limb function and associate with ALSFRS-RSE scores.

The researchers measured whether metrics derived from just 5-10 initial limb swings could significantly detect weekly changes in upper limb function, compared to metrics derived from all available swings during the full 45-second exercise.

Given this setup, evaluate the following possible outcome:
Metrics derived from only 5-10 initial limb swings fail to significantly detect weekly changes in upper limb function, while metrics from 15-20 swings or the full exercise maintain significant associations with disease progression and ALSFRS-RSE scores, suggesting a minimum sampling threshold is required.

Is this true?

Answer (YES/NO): NO